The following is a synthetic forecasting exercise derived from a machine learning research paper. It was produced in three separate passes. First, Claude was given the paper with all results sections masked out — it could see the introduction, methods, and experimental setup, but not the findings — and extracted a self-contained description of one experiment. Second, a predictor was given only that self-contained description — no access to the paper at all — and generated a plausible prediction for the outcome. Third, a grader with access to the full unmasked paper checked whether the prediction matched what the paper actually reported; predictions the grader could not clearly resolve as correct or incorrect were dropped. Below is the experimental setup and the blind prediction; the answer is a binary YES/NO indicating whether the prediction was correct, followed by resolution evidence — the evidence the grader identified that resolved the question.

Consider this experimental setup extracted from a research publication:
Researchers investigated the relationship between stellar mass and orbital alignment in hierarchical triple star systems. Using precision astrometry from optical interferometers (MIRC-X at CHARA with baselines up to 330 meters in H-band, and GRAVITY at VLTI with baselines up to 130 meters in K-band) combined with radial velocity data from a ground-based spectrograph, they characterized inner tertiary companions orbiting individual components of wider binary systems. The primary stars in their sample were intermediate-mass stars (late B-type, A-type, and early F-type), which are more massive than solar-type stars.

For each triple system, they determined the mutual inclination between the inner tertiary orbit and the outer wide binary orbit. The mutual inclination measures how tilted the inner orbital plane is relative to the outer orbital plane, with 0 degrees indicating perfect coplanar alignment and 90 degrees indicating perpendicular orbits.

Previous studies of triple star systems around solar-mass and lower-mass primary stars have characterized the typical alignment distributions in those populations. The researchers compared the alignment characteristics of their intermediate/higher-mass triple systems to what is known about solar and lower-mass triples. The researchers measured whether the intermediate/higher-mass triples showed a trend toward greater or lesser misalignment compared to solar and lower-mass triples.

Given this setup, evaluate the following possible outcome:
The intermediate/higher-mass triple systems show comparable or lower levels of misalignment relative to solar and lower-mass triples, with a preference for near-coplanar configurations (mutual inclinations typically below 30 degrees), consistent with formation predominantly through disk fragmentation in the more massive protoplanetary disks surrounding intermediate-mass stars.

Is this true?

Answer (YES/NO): NO